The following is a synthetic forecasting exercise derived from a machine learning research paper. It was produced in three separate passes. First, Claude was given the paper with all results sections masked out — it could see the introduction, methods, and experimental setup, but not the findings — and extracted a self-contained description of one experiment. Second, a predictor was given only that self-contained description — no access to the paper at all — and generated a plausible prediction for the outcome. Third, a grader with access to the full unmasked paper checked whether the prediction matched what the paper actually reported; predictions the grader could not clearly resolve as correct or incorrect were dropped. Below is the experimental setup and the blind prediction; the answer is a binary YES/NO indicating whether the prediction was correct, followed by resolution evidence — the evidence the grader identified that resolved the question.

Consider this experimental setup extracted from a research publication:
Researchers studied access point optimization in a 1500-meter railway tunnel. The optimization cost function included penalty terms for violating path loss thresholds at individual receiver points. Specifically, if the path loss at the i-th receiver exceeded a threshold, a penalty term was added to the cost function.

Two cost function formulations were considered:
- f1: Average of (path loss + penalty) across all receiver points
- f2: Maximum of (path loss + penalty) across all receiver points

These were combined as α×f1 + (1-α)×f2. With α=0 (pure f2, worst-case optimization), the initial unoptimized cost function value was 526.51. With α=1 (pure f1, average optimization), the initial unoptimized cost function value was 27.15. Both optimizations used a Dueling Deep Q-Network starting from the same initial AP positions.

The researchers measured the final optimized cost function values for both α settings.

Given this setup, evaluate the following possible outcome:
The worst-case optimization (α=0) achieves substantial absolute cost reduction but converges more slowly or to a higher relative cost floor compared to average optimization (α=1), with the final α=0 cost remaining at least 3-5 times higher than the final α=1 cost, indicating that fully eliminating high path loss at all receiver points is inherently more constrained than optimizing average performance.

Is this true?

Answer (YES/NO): YES